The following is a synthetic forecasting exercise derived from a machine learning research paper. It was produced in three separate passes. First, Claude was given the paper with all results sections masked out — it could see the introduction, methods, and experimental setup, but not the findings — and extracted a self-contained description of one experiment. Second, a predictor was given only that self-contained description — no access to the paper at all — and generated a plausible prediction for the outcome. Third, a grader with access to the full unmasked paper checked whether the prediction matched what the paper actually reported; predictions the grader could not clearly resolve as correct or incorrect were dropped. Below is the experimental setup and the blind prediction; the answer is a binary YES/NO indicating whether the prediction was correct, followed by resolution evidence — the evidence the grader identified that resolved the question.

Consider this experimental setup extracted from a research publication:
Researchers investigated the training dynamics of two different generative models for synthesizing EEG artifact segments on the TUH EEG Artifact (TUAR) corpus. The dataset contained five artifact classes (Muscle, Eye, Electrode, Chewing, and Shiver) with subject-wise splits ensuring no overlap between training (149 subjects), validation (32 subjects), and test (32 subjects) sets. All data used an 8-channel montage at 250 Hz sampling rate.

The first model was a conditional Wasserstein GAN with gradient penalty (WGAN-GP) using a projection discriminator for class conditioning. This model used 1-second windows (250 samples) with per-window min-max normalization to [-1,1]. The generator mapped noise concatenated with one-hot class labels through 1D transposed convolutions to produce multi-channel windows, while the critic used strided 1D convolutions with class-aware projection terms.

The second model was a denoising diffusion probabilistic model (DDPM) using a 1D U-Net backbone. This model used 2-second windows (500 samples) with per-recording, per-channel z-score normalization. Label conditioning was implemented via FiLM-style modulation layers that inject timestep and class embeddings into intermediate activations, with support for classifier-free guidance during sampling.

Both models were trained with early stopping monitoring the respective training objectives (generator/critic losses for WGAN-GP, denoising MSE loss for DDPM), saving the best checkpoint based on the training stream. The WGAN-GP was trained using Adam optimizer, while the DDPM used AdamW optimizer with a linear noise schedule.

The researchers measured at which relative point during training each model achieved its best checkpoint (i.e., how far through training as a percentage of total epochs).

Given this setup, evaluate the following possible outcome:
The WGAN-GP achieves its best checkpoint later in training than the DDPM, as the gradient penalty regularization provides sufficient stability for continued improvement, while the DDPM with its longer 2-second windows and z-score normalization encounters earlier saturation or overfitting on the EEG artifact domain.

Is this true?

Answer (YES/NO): NO